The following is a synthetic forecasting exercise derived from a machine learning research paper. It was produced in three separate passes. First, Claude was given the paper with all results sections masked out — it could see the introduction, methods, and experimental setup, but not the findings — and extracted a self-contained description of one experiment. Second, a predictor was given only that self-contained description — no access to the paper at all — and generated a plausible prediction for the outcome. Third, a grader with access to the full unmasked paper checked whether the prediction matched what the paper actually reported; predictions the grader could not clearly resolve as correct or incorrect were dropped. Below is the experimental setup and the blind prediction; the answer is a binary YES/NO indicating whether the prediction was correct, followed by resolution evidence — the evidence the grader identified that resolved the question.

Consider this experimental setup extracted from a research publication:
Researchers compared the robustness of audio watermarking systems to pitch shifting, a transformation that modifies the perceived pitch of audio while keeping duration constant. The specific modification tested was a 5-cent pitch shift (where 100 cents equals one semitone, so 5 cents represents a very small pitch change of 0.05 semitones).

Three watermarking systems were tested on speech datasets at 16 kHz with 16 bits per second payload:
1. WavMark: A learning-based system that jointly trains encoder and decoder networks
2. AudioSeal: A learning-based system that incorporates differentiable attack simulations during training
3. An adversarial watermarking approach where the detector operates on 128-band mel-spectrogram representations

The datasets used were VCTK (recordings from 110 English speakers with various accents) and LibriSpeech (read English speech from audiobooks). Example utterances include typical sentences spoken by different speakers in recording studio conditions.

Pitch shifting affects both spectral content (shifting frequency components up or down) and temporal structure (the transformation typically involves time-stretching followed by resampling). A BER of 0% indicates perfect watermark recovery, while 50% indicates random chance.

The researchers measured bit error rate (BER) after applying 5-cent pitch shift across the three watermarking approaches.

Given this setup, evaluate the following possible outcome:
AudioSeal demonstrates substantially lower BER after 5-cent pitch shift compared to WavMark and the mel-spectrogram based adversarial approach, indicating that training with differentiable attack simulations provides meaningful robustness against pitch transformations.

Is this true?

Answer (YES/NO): NO